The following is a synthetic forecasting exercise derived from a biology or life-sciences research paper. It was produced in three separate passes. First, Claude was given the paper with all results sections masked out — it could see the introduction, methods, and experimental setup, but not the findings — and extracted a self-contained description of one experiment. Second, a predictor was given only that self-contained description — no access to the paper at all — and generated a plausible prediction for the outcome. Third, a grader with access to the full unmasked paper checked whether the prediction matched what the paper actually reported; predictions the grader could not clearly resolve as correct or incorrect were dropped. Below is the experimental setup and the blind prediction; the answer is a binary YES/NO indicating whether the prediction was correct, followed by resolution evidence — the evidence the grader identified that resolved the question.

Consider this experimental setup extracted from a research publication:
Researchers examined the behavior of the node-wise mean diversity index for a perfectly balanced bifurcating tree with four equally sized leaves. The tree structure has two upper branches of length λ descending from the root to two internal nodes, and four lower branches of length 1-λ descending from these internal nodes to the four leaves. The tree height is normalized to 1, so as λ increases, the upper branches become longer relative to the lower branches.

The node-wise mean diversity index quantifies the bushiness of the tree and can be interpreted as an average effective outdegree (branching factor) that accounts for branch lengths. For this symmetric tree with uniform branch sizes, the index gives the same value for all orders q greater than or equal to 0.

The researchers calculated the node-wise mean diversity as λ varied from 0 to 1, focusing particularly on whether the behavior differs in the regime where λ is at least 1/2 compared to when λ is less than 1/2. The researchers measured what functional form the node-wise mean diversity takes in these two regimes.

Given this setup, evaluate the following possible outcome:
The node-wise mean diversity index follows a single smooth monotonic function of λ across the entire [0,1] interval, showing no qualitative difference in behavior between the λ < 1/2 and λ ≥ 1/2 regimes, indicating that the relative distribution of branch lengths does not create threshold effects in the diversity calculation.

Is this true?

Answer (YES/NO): NO